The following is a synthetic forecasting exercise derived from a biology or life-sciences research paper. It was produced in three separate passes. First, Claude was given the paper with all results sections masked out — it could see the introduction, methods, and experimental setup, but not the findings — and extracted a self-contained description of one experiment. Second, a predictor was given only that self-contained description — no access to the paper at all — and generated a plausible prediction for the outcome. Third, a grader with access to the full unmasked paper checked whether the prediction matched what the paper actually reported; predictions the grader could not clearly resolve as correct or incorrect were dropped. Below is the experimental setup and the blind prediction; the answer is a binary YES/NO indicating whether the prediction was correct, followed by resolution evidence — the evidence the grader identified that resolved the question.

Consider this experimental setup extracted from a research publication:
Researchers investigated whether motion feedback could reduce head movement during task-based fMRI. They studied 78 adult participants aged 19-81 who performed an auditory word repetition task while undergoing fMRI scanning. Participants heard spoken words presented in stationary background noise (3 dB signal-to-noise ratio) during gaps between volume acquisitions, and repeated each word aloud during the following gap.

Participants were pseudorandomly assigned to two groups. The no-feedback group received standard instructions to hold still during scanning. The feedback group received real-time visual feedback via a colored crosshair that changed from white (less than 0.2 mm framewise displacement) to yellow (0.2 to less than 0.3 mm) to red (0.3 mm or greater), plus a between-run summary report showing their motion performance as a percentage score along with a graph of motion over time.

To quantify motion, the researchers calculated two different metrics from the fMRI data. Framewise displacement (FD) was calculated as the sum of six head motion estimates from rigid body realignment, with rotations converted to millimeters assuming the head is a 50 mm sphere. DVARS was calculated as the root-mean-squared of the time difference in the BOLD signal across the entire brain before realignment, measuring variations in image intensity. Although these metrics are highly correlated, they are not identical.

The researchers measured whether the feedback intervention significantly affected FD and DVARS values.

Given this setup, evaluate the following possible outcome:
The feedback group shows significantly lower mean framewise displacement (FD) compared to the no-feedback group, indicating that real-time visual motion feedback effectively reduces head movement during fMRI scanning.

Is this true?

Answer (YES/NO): YES